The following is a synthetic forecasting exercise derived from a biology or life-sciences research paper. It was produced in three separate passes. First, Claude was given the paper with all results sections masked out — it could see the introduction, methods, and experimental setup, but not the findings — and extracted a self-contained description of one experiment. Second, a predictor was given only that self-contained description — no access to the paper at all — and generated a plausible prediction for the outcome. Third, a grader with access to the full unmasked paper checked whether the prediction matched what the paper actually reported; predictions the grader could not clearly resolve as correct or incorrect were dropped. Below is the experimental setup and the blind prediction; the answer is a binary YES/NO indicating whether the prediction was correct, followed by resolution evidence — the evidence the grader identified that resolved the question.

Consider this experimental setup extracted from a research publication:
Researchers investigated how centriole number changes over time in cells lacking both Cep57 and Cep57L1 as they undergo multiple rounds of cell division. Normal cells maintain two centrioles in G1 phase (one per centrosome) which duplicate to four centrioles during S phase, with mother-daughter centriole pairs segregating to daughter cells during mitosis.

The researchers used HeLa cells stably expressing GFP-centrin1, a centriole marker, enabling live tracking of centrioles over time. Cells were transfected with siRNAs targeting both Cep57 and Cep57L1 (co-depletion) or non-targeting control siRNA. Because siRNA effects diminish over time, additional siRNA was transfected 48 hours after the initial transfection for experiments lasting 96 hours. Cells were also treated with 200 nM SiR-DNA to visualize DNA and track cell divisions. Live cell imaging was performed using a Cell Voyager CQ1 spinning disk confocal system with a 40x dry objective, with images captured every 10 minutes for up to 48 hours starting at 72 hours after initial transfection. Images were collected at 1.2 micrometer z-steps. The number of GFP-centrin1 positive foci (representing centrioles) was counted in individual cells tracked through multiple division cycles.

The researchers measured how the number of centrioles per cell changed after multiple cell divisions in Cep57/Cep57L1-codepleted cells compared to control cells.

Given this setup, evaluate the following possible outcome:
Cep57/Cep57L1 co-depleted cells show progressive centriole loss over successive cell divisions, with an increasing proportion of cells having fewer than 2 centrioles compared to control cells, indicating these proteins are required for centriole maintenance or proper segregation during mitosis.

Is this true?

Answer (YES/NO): NO